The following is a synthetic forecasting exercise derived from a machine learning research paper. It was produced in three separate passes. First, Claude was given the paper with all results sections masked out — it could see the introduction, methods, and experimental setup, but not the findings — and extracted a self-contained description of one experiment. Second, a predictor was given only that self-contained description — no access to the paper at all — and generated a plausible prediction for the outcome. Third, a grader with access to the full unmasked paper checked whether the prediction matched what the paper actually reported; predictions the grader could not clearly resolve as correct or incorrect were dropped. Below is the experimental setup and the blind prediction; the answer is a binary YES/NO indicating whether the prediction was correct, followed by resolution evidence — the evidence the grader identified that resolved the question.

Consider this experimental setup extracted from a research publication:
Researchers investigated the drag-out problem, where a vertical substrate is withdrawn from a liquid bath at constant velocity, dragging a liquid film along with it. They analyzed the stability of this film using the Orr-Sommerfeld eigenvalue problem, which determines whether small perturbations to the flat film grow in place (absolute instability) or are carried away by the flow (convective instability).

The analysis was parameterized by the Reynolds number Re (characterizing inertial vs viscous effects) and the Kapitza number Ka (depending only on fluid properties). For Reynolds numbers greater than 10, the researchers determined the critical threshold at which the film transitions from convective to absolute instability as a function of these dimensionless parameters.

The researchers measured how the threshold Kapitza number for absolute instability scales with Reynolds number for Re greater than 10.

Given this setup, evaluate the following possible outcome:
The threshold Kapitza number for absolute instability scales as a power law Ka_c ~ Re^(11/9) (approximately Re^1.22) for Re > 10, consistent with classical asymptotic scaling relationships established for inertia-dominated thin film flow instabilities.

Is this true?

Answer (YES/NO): NO